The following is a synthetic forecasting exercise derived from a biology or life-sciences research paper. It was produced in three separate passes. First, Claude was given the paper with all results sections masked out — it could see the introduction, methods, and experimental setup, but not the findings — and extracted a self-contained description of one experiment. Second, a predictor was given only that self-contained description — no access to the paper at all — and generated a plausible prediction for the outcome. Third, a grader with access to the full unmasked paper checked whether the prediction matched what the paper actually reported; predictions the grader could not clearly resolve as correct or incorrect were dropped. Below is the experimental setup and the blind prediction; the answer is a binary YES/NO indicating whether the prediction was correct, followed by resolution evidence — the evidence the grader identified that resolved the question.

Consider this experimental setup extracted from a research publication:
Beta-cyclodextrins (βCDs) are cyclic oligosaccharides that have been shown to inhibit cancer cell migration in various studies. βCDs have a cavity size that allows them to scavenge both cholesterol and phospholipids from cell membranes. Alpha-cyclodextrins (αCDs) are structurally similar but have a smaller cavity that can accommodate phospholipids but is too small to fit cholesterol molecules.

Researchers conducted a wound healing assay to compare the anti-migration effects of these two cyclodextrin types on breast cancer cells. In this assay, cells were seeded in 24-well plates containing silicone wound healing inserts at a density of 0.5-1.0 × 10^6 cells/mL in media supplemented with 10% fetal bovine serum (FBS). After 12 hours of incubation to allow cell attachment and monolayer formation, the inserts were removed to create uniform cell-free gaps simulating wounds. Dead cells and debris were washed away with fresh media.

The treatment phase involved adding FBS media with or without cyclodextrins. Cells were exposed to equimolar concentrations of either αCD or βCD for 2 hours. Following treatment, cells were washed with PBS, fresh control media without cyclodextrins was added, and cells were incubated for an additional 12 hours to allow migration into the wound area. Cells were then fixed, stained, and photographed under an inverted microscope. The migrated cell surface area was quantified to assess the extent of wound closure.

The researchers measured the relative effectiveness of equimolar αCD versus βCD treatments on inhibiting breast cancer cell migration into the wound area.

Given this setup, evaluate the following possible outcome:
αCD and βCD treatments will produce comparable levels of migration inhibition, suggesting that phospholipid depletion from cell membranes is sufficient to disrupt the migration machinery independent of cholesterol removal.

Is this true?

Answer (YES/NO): NO